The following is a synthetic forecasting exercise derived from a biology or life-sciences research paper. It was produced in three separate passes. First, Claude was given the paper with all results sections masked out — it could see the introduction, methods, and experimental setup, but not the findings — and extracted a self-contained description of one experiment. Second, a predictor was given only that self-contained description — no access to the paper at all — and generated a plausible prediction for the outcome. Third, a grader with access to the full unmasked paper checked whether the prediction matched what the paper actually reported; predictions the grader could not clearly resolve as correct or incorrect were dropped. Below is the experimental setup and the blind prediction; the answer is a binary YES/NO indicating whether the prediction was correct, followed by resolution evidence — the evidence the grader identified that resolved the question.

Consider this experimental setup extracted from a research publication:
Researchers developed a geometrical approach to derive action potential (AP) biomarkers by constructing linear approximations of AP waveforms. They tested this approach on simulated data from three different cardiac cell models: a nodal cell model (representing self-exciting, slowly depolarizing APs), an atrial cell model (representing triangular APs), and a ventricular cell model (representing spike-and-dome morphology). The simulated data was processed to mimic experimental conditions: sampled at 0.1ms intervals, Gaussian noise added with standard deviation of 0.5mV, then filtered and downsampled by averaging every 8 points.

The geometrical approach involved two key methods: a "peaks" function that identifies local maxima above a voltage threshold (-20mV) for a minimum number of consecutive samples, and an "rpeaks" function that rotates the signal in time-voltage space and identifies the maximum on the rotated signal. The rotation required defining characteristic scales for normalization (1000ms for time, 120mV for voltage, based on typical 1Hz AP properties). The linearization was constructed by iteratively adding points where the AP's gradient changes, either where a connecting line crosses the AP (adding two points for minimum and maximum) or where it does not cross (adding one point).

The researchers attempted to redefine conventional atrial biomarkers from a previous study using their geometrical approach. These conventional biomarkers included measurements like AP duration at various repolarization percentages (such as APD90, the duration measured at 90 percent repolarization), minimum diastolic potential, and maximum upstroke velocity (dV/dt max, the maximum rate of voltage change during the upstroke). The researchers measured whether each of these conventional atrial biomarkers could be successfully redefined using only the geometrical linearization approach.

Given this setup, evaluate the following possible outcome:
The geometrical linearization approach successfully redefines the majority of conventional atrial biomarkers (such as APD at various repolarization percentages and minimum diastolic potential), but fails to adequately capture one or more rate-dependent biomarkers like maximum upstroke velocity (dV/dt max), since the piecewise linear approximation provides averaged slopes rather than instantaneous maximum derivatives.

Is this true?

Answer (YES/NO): YES